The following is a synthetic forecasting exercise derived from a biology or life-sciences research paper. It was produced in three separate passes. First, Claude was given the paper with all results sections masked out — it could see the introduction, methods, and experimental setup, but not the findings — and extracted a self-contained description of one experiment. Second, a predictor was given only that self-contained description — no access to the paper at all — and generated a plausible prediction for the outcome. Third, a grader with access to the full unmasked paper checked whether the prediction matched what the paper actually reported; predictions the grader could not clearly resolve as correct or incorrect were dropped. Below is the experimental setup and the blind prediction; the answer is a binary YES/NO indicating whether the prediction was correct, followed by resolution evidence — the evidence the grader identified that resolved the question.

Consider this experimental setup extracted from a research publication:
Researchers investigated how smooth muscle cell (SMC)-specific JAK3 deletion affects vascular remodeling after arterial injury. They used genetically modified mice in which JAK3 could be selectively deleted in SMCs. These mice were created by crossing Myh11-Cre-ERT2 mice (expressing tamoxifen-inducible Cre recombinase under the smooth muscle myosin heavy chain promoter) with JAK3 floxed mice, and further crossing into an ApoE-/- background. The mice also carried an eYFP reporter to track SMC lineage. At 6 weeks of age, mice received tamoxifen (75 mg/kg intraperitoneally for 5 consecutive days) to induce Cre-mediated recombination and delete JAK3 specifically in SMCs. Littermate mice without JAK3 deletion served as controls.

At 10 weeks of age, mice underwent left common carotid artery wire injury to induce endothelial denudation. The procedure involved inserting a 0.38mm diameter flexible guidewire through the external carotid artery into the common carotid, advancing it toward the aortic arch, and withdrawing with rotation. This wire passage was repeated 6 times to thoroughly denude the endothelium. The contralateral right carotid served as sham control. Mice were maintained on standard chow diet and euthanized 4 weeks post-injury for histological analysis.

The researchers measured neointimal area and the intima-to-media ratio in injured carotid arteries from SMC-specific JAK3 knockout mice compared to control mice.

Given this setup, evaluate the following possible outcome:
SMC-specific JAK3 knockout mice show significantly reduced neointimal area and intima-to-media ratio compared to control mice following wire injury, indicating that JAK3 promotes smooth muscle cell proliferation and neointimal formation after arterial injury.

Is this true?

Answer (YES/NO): YES